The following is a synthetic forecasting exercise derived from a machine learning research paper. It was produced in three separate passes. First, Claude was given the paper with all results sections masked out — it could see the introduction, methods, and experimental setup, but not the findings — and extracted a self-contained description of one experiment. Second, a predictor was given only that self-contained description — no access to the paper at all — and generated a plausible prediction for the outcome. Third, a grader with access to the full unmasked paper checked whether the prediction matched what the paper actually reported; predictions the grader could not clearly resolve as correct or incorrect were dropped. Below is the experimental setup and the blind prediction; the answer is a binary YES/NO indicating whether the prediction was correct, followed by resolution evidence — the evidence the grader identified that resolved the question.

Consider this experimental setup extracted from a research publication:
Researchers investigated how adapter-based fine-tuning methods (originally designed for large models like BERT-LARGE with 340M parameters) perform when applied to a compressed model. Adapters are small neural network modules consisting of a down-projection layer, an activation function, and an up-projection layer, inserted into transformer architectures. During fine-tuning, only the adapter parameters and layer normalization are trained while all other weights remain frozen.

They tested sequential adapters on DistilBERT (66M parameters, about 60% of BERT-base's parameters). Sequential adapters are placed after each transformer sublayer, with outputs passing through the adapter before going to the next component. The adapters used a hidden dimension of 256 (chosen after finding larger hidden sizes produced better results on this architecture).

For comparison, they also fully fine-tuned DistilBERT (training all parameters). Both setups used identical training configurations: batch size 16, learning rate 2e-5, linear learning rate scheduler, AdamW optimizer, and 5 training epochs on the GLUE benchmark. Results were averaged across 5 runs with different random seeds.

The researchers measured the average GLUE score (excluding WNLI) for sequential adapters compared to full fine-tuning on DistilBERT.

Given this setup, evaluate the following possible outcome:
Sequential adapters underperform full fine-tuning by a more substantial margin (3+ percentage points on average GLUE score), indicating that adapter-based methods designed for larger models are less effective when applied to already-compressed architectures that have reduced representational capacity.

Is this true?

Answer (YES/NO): YES